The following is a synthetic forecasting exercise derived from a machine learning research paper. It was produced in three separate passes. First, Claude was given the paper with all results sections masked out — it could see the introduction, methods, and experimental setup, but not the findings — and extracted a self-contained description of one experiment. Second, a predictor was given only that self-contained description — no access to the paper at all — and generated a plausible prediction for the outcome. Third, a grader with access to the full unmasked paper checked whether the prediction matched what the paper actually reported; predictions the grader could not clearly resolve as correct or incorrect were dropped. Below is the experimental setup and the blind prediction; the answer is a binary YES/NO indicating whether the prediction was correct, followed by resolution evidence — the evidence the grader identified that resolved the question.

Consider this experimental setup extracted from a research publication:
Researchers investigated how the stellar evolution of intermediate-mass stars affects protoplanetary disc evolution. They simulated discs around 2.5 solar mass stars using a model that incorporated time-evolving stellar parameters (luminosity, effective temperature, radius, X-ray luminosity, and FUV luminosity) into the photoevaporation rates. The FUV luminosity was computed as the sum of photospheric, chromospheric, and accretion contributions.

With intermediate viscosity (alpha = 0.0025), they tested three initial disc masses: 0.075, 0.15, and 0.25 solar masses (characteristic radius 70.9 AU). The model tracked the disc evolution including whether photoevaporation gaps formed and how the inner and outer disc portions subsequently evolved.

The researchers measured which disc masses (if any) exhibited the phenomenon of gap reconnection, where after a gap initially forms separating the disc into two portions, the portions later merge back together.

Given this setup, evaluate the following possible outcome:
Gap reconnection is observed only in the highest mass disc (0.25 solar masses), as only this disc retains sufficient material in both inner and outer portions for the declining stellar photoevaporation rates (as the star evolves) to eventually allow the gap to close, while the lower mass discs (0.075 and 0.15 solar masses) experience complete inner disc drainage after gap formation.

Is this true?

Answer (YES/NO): NO